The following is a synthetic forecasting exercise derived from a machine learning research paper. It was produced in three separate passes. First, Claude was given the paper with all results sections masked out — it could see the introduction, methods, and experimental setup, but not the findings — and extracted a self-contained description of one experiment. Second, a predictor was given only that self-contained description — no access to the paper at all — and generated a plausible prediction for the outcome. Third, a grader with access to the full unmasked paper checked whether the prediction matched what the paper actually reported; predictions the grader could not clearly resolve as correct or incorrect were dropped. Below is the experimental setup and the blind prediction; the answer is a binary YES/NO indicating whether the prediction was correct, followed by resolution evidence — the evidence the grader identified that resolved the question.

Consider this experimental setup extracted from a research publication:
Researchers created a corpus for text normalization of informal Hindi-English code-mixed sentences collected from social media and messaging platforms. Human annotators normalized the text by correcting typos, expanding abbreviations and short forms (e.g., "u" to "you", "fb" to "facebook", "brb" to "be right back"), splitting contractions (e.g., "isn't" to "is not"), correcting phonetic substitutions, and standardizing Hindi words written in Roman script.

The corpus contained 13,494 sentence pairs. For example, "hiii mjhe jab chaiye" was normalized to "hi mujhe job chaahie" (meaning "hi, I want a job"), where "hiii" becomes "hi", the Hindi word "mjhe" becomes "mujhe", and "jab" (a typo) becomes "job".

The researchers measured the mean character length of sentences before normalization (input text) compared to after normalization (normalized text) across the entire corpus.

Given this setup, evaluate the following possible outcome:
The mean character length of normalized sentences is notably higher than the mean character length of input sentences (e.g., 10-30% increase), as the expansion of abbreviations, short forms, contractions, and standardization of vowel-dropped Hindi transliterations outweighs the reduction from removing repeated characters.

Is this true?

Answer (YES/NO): YES